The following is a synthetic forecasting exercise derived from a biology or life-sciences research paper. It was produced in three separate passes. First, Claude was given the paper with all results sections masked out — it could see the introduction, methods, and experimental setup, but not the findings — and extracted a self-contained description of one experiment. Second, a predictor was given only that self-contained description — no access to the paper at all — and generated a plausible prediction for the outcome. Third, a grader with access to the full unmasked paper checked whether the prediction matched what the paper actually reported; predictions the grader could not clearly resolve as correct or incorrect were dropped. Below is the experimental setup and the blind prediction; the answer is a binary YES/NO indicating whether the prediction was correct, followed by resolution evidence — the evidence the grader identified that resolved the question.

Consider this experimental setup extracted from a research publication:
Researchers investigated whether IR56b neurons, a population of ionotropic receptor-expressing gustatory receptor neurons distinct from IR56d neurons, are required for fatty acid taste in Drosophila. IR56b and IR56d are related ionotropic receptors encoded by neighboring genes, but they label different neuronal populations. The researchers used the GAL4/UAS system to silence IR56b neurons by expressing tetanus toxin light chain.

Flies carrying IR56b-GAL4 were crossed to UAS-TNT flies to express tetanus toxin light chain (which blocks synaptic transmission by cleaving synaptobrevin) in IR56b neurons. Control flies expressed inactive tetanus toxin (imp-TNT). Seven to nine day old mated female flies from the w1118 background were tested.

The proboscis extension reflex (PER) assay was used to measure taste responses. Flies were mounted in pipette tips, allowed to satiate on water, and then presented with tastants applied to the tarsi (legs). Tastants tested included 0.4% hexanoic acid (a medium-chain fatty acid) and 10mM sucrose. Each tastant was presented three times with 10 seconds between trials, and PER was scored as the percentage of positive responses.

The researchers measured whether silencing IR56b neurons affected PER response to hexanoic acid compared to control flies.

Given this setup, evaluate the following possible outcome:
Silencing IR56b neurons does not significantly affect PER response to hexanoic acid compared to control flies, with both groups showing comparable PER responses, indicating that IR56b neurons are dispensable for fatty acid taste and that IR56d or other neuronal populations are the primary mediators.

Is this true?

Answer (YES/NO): NO